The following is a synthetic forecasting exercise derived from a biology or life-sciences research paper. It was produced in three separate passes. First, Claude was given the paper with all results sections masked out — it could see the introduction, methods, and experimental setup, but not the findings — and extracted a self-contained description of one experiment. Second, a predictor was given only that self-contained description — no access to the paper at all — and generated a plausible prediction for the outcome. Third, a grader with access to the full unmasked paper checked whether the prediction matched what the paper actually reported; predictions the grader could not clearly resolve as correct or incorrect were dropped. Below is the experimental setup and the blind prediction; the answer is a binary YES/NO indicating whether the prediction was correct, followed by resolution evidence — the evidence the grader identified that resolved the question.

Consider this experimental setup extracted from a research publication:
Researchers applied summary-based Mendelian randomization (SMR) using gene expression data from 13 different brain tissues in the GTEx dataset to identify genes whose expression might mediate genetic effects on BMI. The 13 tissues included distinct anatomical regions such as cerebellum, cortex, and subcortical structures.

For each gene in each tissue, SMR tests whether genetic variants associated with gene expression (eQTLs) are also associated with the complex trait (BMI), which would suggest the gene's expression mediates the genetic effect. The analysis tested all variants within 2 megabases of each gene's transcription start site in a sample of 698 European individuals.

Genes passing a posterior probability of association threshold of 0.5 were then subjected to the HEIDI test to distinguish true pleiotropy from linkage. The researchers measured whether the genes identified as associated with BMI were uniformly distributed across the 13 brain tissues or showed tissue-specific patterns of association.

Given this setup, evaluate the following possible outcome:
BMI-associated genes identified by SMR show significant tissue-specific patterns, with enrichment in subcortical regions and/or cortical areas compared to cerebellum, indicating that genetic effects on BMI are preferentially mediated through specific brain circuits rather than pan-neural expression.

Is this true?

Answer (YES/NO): NO